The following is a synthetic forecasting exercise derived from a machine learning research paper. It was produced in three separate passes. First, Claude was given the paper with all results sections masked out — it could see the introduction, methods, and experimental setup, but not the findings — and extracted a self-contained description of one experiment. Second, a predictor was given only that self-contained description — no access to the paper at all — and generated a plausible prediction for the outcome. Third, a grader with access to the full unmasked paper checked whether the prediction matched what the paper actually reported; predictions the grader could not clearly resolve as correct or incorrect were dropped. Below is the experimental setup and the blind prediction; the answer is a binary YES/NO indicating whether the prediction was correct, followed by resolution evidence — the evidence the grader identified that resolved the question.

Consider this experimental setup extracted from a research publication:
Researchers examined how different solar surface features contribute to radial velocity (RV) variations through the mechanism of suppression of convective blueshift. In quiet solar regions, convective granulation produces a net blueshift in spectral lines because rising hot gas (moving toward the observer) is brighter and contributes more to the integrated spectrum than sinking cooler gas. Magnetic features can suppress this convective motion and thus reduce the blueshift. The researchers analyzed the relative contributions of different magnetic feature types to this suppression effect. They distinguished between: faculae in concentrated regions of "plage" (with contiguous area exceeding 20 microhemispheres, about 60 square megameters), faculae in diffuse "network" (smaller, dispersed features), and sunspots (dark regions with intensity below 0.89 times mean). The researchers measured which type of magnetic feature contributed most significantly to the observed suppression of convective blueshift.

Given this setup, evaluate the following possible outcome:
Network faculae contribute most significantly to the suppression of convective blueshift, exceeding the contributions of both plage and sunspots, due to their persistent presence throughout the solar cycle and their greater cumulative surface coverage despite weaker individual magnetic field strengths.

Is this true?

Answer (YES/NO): NO